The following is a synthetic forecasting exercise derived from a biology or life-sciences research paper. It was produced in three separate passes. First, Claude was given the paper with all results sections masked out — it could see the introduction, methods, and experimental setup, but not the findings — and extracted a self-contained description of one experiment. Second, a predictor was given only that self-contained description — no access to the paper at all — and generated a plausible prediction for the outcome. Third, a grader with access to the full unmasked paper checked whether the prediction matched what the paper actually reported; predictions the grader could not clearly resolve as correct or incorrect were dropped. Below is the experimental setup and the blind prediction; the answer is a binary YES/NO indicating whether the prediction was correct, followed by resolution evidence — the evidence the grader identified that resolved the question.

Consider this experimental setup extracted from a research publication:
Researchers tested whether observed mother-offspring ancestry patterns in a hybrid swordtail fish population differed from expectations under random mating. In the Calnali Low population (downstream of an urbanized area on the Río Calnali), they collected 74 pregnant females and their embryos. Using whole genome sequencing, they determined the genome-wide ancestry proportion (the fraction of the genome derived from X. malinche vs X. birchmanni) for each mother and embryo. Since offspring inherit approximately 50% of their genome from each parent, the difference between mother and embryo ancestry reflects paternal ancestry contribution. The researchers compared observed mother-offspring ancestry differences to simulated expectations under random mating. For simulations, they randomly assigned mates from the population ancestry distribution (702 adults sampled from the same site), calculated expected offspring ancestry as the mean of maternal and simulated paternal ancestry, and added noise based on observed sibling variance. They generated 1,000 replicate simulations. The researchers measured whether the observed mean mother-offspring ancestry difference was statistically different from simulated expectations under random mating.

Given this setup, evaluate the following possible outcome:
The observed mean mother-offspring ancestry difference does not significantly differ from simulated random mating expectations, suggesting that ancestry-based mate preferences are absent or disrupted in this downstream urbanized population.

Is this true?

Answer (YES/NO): NO